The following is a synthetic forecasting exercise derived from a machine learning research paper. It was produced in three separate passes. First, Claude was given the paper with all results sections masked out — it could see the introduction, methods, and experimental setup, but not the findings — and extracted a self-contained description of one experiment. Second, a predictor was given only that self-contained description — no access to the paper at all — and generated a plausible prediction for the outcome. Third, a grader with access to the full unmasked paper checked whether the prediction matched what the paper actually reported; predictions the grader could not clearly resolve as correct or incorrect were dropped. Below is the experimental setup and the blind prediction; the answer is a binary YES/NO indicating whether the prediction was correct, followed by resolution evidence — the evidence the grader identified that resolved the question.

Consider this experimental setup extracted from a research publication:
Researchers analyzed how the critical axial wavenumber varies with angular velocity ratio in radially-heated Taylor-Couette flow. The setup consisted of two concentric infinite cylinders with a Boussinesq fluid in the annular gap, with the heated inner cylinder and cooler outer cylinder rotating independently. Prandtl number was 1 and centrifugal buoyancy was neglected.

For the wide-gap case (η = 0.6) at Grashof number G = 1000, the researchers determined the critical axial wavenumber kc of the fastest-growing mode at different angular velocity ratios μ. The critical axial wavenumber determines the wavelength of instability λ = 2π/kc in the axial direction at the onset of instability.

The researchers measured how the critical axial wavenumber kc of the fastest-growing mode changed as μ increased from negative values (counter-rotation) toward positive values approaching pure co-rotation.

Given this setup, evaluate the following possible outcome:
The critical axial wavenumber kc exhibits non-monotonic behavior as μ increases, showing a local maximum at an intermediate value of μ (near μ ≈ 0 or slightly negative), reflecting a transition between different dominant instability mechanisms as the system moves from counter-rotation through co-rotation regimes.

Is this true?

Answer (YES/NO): NO